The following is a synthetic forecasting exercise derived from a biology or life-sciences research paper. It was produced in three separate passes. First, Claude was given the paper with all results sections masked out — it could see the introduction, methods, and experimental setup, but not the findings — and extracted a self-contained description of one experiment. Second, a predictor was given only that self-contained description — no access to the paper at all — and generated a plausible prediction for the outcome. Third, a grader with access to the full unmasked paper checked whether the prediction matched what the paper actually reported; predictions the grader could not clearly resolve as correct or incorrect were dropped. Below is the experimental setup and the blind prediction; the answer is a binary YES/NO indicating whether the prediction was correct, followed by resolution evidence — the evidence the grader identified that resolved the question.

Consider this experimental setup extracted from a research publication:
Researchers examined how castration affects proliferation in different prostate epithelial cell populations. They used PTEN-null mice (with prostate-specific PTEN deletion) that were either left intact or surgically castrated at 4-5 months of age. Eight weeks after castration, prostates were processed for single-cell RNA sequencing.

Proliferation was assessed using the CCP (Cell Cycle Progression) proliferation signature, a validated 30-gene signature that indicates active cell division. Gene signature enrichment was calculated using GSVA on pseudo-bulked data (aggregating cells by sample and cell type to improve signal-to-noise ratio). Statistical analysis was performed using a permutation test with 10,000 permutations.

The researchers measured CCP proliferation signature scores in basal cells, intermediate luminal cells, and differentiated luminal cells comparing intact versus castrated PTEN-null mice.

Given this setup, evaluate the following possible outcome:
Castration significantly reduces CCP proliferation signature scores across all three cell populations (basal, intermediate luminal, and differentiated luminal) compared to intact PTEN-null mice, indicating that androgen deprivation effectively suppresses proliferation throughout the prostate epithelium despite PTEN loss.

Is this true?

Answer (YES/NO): NO